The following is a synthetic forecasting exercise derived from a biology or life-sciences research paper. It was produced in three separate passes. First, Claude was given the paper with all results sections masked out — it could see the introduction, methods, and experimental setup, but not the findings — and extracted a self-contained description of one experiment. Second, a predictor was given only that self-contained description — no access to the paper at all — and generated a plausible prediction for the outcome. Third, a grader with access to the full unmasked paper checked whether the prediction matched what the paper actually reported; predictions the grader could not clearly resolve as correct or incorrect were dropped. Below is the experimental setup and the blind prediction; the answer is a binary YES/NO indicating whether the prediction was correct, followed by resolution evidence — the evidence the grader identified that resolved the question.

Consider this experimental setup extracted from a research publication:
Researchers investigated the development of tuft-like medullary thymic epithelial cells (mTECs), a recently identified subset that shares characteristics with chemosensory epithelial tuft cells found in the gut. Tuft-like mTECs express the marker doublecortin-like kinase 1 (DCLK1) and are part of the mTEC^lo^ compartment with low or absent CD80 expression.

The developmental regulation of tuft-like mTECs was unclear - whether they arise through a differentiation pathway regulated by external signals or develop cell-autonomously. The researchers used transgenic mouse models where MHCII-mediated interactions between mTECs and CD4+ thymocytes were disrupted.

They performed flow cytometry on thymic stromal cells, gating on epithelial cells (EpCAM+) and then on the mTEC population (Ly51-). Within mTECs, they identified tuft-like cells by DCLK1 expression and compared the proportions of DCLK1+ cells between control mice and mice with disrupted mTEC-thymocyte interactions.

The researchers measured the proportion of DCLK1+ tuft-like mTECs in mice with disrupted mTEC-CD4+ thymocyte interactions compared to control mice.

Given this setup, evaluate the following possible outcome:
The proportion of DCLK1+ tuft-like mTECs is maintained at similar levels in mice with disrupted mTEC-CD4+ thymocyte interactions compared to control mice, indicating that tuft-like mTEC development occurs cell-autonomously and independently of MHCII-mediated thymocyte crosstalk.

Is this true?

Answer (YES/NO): NO